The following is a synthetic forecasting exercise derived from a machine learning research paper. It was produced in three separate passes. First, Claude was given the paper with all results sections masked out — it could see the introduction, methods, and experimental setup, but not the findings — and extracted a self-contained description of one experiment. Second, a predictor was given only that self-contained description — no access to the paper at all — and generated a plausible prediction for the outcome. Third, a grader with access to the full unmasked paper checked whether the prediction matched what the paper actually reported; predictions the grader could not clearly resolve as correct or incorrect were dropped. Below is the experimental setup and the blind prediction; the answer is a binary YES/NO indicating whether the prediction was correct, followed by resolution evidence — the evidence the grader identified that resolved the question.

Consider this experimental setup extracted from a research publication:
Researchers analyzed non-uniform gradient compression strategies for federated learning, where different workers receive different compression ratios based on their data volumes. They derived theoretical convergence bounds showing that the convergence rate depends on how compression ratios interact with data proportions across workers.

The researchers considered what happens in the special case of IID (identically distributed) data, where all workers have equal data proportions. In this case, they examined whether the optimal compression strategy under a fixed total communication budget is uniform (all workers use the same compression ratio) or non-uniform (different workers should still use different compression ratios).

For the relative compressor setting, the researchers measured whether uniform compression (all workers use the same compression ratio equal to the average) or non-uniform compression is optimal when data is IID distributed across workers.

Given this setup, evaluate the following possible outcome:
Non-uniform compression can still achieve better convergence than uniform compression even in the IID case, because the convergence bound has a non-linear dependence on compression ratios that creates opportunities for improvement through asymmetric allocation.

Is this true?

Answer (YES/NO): NO